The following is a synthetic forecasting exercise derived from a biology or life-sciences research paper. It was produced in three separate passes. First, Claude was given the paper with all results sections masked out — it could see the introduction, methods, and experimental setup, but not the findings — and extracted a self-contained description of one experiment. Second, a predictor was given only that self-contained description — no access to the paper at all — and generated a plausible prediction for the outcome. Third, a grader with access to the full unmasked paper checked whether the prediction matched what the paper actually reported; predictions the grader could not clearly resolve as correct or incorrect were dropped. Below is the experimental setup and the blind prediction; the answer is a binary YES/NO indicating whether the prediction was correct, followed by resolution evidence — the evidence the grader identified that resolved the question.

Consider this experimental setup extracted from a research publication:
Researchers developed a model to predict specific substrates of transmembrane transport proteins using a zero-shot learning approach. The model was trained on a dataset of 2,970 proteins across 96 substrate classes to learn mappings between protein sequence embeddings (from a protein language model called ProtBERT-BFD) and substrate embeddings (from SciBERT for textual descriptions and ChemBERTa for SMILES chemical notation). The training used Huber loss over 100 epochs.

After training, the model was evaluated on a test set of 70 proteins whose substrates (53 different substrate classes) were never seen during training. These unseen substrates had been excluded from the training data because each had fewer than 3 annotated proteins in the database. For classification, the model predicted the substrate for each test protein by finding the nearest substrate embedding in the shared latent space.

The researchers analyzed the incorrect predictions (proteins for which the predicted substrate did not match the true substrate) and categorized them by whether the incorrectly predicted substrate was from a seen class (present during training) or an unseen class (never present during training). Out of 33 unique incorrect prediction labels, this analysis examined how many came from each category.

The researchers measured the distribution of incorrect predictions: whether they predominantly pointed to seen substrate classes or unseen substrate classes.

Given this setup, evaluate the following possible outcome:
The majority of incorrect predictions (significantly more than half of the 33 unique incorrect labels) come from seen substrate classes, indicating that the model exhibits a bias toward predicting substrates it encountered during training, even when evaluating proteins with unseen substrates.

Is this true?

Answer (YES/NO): YES